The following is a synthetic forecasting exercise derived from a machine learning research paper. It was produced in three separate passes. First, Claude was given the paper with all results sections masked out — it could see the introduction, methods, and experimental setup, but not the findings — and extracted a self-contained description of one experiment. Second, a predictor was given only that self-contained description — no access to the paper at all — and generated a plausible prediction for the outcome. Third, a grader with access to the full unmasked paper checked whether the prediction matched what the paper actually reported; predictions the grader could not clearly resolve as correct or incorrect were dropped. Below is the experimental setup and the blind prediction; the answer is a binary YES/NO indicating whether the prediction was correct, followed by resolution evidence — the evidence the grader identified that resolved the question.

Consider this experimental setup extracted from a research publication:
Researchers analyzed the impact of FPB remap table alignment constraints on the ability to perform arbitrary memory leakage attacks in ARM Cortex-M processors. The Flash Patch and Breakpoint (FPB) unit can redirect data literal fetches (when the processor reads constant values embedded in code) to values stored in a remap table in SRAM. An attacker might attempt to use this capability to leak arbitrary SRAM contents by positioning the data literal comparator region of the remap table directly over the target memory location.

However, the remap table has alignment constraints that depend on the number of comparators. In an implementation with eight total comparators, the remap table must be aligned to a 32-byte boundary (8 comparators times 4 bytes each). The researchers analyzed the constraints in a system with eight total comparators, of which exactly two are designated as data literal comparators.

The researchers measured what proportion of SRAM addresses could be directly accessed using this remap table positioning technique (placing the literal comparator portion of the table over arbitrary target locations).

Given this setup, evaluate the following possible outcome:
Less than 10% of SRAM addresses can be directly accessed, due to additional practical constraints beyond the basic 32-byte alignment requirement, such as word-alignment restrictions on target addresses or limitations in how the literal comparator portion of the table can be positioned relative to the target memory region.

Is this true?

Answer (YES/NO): NO